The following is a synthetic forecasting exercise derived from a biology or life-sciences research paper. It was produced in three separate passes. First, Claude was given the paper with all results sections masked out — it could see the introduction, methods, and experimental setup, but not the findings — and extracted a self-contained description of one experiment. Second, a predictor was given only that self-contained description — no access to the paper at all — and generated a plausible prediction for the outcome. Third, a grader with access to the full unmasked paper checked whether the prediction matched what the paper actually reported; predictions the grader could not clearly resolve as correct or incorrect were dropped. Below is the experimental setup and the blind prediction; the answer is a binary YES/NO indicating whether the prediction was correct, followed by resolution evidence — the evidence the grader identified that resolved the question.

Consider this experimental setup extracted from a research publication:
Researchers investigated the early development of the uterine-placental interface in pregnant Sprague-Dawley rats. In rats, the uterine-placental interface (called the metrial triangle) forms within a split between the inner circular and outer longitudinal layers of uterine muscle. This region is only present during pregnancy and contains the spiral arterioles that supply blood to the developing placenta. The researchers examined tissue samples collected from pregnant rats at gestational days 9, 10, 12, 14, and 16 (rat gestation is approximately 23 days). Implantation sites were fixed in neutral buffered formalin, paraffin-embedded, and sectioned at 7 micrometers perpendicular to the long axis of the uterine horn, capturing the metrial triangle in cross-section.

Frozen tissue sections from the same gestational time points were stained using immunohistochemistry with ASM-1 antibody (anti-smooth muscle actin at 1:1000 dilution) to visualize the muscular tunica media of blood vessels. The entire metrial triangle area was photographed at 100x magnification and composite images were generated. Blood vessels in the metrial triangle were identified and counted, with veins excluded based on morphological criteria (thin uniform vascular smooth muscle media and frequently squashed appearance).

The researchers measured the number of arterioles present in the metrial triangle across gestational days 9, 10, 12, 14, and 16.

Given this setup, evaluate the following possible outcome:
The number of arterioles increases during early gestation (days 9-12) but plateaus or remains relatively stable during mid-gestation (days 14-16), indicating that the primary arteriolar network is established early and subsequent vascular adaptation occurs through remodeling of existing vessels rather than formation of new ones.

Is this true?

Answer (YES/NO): NO